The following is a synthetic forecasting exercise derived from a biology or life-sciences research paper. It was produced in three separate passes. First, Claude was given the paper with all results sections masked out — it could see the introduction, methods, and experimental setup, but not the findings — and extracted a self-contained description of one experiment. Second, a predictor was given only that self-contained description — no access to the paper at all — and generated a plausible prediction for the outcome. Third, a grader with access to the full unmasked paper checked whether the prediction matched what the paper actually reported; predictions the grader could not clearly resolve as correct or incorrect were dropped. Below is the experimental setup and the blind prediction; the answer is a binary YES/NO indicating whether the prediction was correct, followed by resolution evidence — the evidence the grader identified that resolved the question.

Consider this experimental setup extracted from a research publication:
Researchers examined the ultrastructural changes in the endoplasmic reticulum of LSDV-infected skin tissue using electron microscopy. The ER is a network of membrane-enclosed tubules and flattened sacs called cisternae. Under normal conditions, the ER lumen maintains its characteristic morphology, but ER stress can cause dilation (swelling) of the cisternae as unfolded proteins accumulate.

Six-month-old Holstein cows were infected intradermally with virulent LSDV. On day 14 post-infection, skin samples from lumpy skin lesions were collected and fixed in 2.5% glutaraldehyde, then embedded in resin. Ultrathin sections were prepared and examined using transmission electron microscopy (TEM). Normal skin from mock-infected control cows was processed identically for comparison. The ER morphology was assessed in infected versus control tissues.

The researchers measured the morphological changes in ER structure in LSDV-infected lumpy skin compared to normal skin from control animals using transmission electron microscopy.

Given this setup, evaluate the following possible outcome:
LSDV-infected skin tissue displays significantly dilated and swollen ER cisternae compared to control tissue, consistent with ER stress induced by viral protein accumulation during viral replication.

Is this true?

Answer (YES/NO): YES